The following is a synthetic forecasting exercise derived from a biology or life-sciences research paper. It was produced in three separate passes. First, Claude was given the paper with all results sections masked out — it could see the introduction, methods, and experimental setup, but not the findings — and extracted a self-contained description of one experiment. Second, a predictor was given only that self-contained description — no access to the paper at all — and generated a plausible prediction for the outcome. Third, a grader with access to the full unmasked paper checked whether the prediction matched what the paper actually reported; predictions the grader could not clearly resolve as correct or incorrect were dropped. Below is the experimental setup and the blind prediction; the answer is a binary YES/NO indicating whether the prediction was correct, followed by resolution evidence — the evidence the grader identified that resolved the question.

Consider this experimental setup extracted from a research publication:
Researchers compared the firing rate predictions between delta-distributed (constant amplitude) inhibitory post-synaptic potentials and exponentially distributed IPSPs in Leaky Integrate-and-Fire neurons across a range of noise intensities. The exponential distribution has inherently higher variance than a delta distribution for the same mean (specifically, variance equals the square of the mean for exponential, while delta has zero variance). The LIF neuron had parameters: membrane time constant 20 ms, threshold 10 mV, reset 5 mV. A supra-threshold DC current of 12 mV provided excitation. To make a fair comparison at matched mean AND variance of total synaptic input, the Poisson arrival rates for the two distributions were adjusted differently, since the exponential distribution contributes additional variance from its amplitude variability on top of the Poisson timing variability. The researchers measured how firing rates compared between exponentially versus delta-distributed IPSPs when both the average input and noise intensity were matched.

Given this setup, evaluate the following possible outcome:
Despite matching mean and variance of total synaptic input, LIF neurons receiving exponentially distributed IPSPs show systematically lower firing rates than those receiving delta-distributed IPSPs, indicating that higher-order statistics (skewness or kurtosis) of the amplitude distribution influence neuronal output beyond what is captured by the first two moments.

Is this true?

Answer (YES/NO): YES